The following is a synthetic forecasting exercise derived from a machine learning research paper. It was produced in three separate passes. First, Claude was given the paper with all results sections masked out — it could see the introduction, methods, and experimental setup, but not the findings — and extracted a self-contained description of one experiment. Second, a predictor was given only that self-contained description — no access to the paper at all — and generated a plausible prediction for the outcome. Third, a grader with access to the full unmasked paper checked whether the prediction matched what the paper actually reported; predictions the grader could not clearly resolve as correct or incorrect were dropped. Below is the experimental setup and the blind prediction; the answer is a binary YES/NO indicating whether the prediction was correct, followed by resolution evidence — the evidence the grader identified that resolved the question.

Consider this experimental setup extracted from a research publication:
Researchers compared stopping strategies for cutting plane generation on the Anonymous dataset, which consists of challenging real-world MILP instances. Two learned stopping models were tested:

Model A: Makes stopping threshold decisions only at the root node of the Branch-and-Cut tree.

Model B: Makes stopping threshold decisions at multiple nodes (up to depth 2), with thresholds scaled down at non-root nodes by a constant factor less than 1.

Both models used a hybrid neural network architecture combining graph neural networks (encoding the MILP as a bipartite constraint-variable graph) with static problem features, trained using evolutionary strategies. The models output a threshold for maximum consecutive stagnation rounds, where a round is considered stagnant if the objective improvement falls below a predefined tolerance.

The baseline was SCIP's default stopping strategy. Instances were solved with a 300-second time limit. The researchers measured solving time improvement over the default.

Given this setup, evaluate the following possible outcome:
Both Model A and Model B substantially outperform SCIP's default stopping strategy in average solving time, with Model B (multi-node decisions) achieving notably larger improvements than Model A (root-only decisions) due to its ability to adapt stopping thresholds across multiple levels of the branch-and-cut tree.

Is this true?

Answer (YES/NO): NO